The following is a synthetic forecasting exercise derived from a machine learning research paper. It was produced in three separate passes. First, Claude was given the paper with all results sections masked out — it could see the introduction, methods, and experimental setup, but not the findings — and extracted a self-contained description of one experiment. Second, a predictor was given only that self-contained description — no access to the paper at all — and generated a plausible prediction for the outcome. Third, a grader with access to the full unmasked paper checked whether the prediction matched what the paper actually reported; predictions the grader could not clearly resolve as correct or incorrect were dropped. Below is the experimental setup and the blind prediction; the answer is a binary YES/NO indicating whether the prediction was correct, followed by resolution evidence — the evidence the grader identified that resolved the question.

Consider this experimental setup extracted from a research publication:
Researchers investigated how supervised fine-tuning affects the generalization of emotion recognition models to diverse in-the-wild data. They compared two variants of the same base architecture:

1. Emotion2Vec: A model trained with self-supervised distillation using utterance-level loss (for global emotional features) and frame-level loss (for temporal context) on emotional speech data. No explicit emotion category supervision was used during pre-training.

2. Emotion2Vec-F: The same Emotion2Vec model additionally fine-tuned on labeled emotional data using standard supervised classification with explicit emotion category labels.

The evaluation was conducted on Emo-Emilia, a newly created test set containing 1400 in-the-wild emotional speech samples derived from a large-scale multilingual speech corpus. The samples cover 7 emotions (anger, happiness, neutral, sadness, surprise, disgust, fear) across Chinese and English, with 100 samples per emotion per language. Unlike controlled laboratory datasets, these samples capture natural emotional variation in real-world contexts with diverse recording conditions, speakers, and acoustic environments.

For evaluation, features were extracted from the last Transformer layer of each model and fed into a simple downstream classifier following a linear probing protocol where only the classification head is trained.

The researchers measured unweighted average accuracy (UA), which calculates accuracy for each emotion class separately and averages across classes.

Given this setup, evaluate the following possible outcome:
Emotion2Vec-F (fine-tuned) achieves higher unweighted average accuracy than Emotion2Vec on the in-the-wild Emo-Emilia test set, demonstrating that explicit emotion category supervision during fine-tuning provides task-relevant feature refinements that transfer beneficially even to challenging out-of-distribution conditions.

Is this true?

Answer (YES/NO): NO